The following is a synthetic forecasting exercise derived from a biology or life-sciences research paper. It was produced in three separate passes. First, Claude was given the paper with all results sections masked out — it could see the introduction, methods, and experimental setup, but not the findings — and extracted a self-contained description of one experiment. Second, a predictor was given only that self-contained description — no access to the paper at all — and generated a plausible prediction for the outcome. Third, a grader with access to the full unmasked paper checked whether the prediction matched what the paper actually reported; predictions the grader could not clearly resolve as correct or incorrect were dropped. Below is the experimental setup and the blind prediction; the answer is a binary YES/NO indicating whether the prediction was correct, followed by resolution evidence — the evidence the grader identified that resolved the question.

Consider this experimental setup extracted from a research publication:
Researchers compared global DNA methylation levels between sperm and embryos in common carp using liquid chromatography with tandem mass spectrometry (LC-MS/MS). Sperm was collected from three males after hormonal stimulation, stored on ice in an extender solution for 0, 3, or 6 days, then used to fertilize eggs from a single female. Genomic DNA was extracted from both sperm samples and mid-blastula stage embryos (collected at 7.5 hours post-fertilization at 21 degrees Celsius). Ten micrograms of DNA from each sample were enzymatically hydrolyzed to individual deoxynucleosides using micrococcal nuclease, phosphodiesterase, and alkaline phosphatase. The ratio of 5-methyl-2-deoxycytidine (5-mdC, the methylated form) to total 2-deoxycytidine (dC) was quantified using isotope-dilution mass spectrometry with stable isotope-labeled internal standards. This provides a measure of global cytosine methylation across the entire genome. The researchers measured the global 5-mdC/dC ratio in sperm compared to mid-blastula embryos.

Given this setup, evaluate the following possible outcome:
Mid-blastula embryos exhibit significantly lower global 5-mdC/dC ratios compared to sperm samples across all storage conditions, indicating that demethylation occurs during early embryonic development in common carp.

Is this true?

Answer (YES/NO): NO